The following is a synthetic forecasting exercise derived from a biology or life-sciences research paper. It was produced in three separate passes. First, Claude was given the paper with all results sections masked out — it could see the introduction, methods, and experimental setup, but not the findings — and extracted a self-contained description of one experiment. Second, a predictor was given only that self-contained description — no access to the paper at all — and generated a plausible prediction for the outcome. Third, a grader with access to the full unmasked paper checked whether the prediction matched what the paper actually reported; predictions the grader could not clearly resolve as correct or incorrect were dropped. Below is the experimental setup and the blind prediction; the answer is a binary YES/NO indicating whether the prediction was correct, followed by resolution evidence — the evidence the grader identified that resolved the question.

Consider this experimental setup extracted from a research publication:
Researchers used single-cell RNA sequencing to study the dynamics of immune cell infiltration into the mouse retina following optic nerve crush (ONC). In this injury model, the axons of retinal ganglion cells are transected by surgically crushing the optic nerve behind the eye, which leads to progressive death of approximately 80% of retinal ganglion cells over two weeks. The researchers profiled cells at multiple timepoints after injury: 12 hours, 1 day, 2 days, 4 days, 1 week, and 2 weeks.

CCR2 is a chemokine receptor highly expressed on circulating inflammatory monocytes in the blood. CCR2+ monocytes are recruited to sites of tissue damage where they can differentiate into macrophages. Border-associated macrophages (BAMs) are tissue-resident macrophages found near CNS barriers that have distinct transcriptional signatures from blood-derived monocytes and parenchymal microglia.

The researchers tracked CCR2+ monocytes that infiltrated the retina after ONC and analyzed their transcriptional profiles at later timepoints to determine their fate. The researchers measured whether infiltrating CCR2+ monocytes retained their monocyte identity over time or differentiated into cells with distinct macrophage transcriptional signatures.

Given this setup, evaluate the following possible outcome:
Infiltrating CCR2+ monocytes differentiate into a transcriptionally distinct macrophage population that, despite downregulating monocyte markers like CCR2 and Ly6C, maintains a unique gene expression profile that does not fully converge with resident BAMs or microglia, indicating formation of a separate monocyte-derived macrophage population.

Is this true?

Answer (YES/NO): YES